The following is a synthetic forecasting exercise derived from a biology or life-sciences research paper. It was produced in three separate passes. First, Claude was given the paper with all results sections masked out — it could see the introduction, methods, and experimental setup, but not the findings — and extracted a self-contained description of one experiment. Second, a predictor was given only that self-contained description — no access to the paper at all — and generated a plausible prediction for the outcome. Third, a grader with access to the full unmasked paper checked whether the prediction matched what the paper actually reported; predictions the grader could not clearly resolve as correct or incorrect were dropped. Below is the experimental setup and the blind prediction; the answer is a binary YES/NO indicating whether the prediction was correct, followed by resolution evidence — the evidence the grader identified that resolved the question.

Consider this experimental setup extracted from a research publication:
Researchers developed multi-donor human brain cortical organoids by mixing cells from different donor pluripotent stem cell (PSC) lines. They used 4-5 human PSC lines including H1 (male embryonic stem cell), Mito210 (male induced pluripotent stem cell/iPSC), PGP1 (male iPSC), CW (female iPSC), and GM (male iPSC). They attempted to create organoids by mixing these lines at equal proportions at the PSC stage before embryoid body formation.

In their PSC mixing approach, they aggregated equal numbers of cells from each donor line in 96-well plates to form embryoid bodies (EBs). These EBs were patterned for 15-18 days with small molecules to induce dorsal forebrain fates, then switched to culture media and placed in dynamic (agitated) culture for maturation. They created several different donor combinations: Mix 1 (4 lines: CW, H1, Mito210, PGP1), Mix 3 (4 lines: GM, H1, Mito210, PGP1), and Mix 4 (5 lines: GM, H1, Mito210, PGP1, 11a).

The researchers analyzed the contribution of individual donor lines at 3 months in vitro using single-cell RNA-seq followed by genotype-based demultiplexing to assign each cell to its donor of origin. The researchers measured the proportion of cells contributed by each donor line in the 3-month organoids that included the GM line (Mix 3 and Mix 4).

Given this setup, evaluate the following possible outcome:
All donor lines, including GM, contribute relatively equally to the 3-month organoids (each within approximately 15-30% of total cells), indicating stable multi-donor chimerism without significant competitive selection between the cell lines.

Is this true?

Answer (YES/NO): NO